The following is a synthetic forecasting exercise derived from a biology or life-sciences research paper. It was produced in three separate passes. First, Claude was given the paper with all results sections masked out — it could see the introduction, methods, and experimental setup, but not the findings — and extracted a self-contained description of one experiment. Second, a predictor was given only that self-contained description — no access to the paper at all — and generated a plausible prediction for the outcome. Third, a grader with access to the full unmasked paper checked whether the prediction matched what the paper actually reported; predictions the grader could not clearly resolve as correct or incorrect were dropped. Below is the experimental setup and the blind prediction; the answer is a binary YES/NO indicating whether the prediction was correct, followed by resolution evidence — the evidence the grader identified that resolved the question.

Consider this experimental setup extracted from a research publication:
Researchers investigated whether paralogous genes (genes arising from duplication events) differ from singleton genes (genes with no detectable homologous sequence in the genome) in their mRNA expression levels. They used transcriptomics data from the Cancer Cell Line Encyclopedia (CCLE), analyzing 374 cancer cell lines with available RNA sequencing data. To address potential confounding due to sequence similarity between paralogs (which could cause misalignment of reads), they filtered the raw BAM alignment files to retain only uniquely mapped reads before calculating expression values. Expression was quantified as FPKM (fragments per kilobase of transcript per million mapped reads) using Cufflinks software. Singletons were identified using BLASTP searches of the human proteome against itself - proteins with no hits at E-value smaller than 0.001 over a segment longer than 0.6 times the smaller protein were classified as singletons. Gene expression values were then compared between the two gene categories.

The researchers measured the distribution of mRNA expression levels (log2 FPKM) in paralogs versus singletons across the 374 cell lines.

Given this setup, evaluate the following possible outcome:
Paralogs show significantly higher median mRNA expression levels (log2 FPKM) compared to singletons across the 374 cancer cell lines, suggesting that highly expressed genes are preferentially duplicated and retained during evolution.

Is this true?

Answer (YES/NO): NO